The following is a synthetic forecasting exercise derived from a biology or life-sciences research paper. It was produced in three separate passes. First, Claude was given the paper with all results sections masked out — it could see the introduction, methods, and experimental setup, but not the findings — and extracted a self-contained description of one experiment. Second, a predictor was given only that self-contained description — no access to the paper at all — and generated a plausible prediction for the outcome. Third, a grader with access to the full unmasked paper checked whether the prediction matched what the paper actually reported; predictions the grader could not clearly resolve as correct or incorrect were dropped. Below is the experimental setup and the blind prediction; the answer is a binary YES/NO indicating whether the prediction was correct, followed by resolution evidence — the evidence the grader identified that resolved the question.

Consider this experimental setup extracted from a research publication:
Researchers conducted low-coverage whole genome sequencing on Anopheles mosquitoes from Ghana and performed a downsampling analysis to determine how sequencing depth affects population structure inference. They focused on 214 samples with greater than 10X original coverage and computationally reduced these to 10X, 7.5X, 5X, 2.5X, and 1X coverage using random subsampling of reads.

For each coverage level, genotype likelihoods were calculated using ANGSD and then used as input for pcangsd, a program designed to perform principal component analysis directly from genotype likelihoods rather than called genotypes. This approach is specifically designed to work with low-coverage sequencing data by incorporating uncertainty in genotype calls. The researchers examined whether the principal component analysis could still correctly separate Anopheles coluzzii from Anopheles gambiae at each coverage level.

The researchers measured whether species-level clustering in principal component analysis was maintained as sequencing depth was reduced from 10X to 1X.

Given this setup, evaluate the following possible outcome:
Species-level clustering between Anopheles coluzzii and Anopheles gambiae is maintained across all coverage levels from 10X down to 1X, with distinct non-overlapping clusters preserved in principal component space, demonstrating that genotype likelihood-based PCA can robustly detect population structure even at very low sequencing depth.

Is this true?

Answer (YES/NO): YES